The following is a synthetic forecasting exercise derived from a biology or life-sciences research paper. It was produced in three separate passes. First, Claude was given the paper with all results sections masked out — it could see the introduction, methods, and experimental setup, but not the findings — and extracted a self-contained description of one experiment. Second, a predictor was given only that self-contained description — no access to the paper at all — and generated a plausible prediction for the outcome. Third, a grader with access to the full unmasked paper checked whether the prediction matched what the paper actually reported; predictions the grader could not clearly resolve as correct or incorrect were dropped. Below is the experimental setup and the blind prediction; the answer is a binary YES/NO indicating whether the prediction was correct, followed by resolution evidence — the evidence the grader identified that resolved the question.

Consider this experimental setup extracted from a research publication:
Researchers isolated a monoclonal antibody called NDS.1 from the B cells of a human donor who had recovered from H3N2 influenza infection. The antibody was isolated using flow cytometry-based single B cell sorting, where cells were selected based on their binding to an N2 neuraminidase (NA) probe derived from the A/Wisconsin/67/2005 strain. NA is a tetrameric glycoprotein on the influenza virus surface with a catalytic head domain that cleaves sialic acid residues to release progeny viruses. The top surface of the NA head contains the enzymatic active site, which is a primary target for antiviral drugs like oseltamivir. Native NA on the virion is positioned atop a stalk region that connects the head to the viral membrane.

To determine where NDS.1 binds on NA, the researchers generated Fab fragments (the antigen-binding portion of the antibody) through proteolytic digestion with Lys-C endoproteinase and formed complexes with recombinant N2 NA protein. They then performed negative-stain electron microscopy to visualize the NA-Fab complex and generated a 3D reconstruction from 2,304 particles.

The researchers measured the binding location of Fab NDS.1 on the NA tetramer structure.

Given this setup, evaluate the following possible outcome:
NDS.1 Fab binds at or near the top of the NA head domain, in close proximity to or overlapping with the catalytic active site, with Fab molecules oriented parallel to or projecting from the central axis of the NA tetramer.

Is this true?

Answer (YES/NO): NO